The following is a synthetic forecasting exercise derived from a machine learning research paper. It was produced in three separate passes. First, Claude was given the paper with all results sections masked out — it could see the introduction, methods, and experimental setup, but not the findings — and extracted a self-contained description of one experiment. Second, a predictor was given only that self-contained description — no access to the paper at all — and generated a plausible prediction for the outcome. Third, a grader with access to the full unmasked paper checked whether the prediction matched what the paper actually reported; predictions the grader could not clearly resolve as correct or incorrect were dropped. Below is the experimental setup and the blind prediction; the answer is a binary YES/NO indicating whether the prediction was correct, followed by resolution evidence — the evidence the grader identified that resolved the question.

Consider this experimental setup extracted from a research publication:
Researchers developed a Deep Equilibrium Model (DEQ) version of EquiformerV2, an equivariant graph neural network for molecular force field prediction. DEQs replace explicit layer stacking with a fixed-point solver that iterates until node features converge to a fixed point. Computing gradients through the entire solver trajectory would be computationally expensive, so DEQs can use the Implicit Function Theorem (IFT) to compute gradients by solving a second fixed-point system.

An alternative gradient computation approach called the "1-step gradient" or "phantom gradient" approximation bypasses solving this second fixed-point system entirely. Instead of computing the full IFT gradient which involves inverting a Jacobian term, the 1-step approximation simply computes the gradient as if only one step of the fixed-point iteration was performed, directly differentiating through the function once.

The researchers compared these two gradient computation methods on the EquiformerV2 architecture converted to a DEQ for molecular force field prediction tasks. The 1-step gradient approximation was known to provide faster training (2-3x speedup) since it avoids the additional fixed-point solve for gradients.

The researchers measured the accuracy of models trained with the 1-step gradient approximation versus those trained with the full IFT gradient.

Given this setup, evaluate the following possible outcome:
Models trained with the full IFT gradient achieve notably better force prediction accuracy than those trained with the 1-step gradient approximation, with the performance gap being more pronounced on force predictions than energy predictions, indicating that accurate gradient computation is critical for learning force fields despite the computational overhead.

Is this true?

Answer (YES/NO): NO